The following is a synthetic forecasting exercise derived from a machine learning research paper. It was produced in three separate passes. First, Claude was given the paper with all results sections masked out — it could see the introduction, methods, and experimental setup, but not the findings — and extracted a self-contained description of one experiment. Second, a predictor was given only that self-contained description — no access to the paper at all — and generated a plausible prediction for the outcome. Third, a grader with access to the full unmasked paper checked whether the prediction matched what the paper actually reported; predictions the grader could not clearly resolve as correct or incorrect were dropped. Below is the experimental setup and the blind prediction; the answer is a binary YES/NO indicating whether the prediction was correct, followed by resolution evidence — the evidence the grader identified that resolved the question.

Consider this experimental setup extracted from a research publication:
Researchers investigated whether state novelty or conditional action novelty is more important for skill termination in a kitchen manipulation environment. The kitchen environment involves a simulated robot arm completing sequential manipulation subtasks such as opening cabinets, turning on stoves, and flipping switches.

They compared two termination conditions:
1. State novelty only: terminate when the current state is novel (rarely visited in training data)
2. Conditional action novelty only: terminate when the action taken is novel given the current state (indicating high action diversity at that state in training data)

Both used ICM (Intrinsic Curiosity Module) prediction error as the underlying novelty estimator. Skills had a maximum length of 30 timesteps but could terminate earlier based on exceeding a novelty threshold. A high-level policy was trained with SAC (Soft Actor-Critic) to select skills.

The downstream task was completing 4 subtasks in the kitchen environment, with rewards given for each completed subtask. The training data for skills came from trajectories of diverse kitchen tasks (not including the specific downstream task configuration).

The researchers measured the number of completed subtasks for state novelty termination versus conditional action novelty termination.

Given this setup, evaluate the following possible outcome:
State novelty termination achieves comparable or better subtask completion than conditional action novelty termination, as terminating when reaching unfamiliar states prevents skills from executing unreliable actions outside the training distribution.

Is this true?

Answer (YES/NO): NO